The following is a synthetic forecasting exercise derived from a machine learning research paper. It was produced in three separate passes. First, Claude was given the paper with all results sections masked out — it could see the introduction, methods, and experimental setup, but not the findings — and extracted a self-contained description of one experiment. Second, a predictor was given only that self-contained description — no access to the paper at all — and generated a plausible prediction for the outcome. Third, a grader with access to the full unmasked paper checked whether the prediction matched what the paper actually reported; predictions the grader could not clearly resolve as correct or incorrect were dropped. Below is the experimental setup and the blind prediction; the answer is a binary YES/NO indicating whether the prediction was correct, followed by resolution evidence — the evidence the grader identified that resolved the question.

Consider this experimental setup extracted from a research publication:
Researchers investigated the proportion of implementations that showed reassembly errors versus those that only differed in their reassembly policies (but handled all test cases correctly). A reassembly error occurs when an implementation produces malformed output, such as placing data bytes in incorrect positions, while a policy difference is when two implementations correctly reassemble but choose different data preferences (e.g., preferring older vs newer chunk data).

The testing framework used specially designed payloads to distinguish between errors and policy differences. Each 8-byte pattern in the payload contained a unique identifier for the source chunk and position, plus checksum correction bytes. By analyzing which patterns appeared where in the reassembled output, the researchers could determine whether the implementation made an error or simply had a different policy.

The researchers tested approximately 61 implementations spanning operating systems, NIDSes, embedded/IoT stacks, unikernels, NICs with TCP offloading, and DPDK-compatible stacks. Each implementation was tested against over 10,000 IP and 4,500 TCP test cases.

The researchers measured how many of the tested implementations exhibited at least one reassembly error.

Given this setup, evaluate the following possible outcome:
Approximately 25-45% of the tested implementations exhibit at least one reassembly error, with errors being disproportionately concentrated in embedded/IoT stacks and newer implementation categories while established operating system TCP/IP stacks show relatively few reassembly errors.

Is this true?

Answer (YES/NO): NO